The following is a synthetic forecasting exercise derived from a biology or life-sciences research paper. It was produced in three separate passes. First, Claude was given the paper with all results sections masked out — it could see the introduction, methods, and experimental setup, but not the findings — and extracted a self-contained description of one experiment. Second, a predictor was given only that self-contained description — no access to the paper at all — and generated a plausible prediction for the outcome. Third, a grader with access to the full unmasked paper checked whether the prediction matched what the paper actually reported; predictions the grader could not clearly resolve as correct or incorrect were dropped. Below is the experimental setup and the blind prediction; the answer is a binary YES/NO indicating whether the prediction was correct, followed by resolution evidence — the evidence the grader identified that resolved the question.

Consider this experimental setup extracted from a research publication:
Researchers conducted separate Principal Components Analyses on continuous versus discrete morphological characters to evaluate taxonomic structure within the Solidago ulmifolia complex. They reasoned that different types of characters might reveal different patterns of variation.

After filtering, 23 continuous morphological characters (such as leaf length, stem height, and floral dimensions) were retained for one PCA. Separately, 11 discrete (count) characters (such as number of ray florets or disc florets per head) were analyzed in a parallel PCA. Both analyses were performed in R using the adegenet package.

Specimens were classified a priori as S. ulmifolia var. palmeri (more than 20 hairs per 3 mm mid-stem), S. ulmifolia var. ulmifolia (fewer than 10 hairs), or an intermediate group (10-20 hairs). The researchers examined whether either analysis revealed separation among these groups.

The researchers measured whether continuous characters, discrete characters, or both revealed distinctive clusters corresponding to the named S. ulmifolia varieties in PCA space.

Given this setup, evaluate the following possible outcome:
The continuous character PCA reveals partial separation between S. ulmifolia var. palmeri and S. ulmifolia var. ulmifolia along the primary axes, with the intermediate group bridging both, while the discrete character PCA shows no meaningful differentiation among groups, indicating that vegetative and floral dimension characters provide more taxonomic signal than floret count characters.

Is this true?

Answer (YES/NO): NO